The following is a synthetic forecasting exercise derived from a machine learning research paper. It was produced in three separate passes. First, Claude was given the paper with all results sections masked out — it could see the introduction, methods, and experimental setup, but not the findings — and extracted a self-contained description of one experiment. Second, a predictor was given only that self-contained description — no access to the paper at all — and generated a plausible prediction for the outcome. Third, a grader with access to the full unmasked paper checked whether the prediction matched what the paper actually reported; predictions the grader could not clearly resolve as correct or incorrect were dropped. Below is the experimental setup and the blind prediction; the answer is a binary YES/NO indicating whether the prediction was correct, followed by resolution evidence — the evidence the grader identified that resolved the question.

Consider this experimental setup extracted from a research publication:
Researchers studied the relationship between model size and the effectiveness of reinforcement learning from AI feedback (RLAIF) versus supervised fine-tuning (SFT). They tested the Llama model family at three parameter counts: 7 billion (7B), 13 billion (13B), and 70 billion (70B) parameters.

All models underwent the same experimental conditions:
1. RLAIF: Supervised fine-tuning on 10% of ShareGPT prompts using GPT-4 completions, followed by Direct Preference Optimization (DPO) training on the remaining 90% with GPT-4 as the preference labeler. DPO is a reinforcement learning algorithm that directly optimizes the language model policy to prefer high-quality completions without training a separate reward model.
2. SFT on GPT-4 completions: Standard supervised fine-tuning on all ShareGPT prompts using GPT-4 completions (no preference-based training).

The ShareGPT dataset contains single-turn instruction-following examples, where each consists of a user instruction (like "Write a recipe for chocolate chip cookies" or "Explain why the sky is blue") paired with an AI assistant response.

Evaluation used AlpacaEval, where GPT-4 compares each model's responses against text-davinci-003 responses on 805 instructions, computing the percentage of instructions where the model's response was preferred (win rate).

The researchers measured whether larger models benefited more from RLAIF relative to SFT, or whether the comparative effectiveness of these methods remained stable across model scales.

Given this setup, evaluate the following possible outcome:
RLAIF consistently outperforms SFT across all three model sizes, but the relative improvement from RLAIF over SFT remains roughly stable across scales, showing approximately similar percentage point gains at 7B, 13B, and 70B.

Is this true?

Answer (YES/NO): NO